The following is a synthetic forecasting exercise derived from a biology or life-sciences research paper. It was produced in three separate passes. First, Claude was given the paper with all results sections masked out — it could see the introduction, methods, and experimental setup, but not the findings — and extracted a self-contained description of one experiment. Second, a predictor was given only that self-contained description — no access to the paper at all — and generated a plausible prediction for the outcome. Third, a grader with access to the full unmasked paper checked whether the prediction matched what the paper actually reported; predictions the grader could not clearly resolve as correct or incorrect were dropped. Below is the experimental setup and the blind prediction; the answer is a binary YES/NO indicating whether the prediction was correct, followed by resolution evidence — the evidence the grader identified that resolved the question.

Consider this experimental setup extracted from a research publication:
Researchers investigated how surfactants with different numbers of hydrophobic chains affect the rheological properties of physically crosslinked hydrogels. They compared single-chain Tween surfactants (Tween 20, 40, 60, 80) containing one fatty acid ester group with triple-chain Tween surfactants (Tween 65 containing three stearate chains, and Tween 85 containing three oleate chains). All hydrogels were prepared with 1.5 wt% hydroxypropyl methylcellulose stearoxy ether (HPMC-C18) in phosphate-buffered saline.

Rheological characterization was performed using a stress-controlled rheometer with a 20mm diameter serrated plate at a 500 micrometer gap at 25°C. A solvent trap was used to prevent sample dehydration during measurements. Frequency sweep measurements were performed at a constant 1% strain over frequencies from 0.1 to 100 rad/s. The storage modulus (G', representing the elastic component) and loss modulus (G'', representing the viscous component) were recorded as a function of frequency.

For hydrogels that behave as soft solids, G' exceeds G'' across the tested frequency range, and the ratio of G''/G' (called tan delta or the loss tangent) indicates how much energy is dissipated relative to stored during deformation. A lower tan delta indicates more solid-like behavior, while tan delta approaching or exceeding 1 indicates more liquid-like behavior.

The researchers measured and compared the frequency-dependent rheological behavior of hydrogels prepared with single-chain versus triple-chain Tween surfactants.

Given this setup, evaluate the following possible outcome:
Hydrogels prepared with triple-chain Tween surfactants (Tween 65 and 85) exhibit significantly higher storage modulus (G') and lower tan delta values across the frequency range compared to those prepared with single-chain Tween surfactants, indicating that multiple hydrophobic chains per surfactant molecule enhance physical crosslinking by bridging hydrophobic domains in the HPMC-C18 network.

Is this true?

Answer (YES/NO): NO